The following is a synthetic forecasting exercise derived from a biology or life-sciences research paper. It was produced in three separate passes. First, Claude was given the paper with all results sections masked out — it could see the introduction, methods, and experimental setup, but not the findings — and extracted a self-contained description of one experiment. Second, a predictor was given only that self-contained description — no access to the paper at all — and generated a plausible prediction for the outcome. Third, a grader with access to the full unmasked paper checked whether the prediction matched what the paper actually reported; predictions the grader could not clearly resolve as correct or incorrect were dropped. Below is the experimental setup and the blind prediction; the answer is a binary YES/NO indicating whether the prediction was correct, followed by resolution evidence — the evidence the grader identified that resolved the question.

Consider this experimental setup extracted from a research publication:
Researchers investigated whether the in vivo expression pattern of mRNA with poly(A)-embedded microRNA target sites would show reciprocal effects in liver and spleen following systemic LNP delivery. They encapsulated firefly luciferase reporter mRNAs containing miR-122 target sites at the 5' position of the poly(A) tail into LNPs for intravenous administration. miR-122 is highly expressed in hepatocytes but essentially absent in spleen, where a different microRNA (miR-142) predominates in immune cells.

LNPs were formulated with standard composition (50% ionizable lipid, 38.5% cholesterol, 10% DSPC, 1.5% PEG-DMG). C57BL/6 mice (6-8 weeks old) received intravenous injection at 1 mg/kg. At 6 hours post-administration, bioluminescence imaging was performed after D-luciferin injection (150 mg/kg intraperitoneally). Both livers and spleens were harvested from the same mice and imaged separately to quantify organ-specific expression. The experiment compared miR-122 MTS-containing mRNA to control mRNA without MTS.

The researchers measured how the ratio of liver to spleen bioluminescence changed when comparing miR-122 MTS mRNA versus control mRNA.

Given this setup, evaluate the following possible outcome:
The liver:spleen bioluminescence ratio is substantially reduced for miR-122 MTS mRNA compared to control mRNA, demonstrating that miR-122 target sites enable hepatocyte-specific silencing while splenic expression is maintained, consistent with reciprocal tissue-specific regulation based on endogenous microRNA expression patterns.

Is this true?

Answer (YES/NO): NO